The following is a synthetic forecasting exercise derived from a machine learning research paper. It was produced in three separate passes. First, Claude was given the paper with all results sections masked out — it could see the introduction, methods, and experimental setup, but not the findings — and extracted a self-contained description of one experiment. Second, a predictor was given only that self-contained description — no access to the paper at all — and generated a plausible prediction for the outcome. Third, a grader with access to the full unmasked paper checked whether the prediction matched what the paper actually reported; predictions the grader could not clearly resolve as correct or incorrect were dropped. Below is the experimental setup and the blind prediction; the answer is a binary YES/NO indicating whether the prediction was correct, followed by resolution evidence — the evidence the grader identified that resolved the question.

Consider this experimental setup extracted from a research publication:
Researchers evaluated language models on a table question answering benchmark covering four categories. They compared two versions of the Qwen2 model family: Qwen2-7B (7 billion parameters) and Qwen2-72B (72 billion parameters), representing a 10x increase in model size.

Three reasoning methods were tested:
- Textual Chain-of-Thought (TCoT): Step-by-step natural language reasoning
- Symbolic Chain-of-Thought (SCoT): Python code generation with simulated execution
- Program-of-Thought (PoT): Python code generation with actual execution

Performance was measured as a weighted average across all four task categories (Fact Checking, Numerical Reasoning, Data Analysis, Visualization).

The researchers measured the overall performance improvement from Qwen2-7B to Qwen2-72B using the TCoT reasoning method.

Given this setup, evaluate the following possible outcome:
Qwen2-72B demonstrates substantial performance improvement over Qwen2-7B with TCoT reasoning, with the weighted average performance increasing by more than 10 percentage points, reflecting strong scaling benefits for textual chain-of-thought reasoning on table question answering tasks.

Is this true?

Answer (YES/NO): YES